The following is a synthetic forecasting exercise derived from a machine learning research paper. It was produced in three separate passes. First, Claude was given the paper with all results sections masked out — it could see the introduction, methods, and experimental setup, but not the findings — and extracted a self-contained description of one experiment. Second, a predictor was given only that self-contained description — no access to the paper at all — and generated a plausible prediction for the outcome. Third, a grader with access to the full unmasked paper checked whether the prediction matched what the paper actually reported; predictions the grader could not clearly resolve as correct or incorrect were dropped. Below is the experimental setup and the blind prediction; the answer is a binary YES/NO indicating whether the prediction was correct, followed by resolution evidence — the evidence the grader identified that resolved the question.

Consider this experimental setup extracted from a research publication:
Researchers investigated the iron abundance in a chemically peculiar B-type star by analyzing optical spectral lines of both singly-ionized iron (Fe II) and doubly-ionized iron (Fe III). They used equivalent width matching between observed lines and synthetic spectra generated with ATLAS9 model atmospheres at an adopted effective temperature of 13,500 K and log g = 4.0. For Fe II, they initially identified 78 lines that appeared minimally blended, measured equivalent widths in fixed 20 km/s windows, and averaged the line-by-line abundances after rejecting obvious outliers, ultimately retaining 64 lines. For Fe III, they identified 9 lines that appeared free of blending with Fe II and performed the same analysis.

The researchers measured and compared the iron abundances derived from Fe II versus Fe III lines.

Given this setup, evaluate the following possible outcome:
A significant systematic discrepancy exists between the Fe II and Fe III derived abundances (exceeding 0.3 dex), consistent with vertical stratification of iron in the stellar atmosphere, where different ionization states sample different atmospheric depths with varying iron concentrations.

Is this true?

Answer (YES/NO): YES